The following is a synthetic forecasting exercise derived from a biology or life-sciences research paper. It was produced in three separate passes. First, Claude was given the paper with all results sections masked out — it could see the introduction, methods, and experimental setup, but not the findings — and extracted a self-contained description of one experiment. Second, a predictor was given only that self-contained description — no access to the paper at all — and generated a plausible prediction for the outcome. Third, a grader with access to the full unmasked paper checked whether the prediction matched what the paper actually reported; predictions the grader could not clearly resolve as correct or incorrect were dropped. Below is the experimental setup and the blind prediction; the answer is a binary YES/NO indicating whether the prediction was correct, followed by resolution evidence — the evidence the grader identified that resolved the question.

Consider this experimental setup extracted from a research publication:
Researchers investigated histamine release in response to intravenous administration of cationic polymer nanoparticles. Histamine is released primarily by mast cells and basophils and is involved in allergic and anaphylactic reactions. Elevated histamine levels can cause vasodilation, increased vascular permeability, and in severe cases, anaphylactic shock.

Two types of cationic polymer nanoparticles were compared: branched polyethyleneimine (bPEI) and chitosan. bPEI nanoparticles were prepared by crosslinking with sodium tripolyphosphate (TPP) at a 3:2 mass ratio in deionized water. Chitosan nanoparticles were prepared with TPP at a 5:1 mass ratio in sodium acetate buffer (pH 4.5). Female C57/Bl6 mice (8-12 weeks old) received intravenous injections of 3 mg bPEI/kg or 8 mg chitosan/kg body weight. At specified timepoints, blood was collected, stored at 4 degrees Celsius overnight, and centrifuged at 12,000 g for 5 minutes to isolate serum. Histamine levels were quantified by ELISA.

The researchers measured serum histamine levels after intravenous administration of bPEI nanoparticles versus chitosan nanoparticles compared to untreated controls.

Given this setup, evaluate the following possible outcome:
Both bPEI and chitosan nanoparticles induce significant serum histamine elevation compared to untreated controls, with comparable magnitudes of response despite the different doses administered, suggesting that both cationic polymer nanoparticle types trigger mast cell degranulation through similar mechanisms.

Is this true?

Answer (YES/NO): NO